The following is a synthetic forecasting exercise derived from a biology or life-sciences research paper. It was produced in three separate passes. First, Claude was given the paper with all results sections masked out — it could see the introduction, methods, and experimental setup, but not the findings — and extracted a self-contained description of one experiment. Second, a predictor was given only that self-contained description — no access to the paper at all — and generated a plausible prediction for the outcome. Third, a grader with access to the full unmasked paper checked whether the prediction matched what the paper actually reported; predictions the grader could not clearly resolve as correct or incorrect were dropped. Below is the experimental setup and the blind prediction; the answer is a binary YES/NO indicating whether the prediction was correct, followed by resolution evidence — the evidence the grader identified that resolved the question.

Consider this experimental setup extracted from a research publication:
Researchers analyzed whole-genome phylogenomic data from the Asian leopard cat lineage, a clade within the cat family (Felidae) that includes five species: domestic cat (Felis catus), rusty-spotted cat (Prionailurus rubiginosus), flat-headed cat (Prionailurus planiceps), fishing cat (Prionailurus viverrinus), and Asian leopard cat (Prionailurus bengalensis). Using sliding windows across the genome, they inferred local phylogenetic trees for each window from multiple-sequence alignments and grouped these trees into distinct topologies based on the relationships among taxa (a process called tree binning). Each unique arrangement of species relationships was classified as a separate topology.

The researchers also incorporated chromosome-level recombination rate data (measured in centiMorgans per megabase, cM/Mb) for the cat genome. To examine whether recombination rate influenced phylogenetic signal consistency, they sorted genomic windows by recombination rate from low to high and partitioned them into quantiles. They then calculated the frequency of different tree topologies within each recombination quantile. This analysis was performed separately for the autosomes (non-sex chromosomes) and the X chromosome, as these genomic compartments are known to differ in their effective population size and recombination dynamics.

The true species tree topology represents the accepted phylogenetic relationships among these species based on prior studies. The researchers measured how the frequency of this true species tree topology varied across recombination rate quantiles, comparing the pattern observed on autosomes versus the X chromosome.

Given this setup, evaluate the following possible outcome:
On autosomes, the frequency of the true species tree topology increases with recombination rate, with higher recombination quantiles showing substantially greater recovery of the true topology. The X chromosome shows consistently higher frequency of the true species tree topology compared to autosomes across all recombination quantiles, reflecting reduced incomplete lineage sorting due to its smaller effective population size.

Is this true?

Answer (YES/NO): NO